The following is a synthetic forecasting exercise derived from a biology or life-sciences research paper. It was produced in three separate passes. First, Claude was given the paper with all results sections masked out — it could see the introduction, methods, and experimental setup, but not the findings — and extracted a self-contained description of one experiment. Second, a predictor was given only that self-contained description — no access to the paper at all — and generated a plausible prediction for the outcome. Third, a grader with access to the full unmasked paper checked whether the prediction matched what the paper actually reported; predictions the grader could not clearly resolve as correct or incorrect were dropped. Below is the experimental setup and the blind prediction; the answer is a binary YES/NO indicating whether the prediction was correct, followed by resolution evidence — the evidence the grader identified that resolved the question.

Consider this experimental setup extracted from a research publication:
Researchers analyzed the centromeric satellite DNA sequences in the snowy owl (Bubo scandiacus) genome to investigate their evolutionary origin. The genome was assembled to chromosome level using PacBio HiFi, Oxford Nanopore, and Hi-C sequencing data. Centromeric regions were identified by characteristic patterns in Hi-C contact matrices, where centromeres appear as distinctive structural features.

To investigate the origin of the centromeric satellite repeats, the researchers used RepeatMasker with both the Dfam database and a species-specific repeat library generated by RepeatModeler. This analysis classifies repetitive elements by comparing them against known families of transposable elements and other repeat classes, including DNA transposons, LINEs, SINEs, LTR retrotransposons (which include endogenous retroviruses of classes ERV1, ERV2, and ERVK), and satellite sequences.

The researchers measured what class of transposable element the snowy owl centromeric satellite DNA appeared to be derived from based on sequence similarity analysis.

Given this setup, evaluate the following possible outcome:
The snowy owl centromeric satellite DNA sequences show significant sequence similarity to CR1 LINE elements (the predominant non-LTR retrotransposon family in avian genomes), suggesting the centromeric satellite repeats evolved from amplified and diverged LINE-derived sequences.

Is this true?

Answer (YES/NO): NO